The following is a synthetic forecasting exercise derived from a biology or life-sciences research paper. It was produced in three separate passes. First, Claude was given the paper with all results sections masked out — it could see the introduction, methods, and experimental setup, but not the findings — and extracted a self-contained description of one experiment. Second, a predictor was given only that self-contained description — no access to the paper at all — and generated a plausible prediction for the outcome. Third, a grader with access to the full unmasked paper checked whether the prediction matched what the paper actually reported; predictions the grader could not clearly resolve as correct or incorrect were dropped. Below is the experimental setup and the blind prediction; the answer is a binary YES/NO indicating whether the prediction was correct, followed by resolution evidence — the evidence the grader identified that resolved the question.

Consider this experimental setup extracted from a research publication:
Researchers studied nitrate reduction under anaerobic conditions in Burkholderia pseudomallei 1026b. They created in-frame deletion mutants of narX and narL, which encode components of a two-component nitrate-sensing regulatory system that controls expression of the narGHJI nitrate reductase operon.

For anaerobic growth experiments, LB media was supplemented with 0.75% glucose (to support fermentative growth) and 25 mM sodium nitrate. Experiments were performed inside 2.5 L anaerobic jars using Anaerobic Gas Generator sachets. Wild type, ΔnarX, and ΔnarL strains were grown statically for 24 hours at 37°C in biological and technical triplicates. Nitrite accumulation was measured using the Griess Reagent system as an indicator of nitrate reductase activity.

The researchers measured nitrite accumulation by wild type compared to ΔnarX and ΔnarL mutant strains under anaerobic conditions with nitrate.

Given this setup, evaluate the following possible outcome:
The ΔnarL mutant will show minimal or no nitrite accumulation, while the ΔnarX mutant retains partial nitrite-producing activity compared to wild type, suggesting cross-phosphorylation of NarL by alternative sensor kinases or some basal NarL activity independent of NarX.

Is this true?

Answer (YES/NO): NO